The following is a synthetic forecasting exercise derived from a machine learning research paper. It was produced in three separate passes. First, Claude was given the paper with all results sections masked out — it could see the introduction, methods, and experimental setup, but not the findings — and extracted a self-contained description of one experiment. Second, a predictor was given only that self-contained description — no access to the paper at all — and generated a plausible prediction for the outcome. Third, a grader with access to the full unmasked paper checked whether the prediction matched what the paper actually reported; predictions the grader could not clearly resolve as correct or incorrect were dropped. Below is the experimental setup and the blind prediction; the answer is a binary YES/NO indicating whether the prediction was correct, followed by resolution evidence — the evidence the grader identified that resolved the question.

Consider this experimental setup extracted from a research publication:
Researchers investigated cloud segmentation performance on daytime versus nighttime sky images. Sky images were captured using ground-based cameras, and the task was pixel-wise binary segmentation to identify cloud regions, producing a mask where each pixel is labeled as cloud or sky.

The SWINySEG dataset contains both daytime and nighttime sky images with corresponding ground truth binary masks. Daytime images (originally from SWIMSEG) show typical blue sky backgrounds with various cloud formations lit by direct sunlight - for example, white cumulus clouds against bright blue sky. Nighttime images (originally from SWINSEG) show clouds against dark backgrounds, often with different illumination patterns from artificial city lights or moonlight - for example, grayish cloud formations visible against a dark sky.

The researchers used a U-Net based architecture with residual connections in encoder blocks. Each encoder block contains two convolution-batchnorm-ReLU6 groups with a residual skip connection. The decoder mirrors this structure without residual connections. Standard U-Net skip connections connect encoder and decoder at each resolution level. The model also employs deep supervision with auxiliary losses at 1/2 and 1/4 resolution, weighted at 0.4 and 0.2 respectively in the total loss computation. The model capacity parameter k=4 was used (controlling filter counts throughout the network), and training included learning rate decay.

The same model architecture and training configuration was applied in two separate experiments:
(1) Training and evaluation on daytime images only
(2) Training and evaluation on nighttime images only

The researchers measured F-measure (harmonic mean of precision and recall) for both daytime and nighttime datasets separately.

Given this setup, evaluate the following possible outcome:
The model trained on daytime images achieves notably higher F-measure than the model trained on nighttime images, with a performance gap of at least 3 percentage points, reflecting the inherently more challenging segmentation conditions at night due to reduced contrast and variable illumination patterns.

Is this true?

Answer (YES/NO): NO